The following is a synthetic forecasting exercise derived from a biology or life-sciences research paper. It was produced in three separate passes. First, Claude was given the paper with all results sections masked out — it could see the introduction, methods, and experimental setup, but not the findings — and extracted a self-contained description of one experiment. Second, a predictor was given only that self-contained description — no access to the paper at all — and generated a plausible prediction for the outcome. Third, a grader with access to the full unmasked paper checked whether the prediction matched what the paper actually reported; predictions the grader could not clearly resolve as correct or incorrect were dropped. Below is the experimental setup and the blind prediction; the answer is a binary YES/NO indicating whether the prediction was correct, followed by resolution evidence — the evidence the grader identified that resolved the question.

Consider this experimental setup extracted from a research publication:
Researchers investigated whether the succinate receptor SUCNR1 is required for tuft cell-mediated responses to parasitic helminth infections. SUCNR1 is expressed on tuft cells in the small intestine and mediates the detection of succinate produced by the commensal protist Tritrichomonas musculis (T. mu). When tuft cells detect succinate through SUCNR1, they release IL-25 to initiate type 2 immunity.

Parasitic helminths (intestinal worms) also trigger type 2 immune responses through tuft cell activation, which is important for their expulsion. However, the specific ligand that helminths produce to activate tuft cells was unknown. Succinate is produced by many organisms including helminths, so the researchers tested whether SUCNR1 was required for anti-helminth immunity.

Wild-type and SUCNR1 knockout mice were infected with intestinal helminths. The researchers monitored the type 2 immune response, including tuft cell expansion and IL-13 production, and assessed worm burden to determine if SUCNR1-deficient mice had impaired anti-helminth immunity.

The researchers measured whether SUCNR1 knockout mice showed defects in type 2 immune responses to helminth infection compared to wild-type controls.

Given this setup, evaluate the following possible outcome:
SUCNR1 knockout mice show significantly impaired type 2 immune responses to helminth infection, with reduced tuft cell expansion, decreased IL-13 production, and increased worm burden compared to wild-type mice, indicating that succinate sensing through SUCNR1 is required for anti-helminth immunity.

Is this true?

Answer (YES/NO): NO